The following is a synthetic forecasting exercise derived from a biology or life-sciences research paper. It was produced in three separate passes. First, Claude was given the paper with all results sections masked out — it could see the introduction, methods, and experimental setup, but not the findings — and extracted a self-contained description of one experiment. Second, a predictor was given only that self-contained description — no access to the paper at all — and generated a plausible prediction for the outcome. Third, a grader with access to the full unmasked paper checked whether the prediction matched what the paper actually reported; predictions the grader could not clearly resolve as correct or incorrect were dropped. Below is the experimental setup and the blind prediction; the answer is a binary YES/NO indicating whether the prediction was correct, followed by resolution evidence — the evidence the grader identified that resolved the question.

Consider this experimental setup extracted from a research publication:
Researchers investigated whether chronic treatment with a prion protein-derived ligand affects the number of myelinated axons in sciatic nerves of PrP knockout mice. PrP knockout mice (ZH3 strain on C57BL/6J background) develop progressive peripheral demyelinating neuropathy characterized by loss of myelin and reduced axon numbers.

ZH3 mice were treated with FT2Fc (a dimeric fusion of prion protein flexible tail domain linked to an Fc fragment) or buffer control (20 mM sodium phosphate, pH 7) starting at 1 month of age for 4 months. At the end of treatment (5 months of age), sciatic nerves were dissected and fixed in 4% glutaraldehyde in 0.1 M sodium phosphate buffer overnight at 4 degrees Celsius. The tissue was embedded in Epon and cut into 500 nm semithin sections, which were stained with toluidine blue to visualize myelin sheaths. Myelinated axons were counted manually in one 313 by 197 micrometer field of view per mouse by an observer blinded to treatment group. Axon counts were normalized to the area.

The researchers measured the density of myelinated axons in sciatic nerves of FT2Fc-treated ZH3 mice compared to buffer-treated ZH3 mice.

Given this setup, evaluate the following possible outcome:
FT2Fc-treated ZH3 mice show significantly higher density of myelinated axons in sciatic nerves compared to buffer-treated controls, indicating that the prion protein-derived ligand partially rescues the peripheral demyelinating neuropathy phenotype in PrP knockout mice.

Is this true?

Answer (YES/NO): NO